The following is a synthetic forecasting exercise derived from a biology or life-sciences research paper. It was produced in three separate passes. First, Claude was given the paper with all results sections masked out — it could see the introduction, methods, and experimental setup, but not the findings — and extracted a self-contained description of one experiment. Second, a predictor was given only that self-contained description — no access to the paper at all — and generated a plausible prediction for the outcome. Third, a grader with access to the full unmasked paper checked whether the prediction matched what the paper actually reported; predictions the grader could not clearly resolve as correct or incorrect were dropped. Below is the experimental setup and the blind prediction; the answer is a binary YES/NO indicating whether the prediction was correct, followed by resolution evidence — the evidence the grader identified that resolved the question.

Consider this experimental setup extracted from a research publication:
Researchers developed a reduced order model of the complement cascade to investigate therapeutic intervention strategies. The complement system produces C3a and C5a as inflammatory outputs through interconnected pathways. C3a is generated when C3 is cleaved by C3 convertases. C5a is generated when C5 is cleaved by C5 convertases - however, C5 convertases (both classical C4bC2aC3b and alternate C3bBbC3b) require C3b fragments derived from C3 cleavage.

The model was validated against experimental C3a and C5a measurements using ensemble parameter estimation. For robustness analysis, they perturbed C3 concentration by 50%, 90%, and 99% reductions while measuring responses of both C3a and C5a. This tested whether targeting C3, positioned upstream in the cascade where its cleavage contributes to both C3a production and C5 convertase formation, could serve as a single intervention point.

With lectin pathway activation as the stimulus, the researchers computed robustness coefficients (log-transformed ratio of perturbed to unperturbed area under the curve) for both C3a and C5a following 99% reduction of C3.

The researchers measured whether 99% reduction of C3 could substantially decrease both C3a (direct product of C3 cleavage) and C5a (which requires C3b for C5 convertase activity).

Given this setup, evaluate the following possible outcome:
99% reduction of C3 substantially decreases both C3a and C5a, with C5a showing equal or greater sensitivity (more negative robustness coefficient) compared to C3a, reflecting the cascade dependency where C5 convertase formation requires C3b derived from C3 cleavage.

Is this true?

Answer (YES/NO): NO